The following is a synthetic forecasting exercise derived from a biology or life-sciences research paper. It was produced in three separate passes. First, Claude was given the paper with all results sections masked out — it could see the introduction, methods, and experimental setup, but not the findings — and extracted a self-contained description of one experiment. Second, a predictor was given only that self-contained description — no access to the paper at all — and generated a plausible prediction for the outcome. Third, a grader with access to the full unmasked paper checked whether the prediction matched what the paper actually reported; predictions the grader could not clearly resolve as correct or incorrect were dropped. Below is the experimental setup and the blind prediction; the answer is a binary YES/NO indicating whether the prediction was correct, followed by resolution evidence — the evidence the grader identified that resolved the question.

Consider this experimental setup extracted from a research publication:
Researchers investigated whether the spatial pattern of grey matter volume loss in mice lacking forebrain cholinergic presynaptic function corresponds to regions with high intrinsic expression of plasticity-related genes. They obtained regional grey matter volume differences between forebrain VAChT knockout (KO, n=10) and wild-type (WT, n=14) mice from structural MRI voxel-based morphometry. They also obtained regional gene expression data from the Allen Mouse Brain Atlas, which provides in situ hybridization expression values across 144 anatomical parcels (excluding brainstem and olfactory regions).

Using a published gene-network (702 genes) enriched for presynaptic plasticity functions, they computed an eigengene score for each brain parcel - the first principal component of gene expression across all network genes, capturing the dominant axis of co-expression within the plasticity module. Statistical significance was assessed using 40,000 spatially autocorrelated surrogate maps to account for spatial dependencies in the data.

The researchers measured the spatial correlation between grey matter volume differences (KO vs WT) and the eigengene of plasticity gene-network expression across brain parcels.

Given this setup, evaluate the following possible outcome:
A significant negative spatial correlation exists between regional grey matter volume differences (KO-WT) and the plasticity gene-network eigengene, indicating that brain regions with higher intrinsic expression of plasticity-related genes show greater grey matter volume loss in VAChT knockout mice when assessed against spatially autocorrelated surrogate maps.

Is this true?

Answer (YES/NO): YES